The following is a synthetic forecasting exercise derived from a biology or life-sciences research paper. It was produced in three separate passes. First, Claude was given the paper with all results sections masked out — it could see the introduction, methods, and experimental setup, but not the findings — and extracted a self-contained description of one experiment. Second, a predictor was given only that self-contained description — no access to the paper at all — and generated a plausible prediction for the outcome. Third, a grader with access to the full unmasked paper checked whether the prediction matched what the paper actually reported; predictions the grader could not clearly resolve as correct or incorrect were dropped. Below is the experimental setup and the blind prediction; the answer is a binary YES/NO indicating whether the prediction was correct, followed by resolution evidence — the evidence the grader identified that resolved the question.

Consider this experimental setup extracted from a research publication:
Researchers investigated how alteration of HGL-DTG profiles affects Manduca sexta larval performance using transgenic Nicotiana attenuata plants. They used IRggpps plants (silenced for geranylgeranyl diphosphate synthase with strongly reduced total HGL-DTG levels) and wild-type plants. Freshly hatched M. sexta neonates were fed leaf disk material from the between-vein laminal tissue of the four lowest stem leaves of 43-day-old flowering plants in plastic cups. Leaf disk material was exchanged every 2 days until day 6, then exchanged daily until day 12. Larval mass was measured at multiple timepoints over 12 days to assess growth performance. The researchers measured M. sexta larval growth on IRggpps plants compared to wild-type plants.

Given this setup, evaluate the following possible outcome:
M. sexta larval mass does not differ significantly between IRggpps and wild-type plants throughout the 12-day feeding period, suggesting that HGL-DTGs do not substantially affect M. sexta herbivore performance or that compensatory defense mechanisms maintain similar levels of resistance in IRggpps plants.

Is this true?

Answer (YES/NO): NO